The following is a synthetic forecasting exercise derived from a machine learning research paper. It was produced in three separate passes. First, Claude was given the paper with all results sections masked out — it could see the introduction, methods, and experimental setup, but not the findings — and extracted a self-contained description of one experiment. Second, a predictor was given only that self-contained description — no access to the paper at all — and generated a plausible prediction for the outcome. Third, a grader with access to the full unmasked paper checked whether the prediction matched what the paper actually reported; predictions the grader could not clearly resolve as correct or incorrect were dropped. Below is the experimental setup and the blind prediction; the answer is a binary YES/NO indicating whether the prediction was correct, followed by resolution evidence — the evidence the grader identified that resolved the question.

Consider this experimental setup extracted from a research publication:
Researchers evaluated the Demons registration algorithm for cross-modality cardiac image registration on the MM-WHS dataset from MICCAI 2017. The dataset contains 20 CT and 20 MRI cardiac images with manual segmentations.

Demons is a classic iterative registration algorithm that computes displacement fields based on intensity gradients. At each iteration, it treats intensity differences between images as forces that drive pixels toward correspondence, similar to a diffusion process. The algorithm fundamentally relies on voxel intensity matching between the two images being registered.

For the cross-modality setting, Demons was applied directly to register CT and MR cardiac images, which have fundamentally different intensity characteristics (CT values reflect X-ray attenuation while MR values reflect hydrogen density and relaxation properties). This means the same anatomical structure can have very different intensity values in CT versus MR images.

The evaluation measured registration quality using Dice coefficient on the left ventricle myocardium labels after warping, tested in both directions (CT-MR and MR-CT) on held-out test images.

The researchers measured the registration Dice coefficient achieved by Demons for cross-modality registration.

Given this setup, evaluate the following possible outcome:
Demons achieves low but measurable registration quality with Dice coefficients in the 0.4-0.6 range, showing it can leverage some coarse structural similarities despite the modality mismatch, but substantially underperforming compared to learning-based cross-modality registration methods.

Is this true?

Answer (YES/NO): NO